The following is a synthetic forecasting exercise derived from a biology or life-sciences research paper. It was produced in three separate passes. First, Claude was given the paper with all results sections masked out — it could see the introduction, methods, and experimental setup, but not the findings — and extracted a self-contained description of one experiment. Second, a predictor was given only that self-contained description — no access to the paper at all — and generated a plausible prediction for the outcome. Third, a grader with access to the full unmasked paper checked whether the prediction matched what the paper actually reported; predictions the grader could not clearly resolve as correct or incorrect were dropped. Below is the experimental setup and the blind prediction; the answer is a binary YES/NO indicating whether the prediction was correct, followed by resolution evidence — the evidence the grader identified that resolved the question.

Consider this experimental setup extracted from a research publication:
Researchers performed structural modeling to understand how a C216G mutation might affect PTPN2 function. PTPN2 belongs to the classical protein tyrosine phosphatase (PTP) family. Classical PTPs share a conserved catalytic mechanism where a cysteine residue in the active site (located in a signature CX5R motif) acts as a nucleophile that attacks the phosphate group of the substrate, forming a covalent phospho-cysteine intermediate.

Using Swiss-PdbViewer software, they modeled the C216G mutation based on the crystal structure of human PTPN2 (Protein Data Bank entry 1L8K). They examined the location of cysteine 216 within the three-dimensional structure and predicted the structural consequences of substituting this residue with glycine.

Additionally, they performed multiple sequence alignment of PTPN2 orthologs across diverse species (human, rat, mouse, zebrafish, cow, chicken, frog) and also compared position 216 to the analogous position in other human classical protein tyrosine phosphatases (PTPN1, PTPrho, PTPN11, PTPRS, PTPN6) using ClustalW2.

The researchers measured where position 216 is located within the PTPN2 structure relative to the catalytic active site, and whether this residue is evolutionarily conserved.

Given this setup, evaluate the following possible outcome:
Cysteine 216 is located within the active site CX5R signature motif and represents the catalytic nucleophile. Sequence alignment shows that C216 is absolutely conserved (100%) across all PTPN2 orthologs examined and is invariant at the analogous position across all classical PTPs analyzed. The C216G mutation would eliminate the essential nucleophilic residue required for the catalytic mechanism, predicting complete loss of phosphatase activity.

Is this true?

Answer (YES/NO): YES